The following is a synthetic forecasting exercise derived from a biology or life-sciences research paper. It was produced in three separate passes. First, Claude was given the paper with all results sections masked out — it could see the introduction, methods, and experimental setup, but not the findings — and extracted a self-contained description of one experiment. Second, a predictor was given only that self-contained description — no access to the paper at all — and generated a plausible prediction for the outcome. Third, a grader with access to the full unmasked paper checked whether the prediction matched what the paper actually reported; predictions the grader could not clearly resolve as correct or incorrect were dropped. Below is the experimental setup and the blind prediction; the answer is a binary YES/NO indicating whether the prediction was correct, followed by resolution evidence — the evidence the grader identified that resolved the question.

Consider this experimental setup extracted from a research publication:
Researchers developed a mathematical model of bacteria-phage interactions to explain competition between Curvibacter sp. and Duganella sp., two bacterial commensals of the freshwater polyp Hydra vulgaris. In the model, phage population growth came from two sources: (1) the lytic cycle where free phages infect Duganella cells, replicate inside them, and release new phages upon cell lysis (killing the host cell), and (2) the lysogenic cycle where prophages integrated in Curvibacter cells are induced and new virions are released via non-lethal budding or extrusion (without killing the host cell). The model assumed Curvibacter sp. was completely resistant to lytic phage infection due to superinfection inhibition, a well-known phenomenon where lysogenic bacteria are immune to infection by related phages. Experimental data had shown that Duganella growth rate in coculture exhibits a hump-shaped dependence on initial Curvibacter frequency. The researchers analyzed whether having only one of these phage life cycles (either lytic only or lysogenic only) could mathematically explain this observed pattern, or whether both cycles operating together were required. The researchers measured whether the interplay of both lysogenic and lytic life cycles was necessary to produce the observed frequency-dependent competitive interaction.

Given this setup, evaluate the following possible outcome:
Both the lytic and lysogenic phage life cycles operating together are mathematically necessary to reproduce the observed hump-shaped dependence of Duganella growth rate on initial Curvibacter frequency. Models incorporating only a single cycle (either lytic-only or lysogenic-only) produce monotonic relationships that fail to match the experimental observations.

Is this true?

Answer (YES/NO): YES